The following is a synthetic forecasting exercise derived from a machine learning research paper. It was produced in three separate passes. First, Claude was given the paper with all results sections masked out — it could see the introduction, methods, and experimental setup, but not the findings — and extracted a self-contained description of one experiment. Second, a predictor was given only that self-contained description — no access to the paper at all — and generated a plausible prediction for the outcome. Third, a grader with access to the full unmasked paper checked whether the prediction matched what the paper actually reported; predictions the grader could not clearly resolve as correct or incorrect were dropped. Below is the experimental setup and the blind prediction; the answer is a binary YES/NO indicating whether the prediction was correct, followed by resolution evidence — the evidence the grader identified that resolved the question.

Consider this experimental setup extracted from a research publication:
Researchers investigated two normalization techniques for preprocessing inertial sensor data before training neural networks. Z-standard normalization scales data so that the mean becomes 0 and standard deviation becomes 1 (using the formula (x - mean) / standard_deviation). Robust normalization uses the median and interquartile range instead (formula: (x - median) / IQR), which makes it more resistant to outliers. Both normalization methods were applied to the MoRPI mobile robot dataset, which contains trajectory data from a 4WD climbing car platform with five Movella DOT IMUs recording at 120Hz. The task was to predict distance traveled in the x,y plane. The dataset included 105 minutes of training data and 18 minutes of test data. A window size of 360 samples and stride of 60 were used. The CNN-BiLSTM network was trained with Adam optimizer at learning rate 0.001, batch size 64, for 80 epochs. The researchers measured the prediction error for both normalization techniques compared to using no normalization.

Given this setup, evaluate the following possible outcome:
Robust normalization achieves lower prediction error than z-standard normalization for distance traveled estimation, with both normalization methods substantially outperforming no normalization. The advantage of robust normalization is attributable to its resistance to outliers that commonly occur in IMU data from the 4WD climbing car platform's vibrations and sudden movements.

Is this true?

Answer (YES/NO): NO